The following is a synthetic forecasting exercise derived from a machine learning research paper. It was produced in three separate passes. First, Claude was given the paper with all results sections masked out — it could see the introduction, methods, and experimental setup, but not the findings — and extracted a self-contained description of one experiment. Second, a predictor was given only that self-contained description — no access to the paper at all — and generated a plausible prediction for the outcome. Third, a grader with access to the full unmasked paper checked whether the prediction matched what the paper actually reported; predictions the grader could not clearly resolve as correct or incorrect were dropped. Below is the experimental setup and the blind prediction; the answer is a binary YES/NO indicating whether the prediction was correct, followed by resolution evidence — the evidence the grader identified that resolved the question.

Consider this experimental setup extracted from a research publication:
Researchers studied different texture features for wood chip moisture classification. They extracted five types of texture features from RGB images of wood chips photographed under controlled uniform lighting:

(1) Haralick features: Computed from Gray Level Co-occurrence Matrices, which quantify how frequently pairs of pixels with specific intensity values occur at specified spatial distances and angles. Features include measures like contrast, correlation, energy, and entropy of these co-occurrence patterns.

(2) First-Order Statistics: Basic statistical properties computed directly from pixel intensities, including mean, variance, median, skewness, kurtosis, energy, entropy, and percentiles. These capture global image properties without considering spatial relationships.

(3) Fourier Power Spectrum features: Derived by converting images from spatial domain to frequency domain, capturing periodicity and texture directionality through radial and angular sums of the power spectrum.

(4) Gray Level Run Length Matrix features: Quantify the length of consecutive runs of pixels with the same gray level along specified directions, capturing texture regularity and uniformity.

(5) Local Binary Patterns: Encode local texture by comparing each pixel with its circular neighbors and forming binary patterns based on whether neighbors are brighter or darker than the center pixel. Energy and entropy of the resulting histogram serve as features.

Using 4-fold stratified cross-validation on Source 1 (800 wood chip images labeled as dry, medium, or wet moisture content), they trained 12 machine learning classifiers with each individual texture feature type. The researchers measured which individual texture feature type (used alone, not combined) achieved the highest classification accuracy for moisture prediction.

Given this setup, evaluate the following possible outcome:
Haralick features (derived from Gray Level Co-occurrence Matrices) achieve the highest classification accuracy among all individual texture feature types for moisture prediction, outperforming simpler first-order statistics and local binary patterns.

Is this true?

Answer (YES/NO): YES